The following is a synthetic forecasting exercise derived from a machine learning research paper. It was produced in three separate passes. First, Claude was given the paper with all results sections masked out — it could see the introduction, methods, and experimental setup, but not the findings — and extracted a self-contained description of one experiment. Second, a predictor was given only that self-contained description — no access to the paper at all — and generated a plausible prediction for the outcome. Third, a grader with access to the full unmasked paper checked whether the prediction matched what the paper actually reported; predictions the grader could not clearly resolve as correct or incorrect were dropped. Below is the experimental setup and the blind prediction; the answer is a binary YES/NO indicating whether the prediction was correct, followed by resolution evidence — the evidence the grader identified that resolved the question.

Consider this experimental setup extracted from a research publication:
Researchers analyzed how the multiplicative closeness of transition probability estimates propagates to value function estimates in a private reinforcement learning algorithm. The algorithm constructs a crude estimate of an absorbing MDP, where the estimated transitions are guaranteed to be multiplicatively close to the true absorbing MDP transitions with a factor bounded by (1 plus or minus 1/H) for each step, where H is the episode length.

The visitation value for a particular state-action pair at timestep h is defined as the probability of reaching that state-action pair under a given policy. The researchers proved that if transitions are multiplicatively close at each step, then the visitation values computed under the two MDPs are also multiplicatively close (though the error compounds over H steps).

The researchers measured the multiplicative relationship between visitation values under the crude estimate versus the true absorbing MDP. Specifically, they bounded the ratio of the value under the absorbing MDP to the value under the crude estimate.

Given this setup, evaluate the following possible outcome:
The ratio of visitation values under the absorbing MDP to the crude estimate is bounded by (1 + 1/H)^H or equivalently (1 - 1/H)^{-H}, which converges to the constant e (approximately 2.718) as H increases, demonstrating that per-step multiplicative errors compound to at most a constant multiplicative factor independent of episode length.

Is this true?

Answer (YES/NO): NO